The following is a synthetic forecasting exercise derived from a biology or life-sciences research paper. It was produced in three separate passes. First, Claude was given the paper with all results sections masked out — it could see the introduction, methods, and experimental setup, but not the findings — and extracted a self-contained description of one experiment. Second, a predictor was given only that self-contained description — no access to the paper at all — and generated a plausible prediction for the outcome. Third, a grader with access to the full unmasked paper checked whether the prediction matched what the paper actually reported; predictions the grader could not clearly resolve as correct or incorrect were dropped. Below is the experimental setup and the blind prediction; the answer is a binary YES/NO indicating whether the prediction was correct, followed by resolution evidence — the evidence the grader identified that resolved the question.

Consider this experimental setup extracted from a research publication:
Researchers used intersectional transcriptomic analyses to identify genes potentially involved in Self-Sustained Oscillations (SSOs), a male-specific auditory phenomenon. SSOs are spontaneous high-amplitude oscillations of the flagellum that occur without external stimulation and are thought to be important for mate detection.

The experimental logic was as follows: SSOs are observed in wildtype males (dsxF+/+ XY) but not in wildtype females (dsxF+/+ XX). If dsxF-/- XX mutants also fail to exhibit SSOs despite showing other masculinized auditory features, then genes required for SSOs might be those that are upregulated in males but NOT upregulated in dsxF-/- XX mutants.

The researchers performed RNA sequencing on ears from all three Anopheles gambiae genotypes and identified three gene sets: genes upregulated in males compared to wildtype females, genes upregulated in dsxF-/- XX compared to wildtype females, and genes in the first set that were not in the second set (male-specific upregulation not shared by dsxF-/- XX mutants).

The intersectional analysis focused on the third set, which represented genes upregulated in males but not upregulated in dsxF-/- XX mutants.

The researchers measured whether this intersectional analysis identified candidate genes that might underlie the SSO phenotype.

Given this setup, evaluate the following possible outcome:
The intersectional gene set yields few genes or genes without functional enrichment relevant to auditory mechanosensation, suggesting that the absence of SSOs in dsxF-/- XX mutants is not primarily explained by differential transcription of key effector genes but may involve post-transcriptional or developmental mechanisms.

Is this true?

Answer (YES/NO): NO